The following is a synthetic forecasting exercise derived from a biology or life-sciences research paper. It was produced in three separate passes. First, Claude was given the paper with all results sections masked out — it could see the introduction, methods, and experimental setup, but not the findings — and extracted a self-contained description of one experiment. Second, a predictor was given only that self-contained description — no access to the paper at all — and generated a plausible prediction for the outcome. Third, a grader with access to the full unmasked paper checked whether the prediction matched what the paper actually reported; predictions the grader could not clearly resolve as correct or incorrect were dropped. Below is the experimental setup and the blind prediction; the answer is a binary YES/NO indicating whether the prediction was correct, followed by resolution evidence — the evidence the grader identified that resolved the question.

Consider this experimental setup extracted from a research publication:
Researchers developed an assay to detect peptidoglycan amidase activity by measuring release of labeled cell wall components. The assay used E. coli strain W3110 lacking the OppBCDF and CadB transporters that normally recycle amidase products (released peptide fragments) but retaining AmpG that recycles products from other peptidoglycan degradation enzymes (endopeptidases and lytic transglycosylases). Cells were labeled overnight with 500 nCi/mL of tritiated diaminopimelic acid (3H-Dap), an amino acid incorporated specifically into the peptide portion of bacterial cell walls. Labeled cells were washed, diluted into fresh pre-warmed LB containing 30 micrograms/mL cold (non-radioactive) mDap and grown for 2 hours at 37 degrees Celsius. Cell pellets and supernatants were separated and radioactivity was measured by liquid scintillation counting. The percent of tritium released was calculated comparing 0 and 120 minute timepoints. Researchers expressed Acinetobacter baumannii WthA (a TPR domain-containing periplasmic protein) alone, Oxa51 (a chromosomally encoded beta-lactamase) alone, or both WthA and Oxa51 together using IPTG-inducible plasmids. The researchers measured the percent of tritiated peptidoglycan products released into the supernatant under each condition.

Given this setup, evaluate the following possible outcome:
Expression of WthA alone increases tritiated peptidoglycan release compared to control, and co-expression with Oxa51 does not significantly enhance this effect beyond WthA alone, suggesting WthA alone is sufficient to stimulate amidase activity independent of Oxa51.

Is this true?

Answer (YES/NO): NO